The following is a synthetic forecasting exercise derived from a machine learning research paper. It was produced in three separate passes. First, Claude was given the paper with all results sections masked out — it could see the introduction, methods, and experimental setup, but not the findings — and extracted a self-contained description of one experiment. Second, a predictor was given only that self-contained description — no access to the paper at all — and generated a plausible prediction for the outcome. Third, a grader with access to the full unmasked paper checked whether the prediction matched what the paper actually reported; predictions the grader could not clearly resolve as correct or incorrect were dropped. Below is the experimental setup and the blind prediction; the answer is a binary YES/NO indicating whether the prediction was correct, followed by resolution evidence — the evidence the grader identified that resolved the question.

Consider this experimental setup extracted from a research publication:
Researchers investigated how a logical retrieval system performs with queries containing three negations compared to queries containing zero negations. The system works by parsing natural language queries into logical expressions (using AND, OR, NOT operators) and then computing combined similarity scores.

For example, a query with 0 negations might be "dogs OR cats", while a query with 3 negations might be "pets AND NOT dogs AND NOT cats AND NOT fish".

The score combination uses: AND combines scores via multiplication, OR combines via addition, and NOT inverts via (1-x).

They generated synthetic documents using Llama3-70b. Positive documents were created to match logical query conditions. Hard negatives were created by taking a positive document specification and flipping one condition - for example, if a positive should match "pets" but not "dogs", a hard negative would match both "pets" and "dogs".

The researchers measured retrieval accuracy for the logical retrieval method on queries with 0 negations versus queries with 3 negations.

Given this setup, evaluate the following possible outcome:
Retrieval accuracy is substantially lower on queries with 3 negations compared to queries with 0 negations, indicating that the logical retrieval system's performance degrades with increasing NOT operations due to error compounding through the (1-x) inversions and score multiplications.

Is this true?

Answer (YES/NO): NO